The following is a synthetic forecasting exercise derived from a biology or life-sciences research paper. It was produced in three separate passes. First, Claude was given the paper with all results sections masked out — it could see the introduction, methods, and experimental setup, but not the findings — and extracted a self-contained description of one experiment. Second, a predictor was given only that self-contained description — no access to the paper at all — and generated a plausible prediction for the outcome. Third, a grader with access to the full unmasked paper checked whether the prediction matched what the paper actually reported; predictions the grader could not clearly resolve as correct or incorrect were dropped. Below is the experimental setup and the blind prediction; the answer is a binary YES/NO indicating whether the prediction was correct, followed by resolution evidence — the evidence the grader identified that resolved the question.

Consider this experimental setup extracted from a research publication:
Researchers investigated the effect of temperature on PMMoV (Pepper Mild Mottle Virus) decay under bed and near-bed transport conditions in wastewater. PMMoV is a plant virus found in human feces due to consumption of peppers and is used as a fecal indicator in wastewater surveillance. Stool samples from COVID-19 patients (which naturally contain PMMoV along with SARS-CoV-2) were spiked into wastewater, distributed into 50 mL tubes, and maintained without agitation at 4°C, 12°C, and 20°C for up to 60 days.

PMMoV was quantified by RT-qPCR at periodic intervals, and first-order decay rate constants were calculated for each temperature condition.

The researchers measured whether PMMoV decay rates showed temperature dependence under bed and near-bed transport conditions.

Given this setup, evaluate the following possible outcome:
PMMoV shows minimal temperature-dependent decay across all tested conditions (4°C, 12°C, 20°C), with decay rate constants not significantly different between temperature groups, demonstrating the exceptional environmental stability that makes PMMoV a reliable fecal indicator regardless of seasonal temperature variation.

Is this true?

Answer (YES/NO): NO